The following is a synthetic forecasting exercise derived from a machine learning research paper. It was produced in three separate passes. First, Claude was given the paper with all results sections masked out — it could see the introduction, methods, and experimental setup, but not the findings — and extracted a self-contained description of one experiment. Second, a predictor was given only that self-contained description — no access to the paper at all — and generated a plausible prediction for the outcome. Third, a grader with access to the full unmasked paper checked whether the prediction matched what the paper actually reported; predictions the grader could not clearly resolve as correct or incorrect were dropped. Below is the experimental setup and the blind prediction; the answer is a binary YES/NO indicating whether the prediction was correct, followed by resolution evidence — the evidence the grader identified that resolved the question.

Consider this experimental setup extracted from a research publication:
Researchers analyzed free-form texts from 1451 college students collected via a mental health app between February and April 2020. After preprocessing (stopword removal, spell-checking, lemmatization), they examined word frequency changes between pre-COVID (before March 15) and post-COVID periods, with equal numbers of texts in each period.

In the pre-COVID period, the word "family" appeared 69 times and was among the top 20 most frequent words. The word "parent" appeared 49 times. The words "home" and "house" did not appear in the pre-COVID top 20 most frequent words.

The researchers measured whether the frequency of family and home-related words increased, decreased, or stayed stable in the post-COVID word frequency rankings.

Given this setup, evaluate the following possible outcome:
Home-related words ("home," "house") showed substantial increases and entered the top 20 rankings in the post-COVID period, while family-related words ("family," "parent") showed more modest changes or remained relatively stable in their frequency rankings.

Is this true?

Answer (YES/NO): NO